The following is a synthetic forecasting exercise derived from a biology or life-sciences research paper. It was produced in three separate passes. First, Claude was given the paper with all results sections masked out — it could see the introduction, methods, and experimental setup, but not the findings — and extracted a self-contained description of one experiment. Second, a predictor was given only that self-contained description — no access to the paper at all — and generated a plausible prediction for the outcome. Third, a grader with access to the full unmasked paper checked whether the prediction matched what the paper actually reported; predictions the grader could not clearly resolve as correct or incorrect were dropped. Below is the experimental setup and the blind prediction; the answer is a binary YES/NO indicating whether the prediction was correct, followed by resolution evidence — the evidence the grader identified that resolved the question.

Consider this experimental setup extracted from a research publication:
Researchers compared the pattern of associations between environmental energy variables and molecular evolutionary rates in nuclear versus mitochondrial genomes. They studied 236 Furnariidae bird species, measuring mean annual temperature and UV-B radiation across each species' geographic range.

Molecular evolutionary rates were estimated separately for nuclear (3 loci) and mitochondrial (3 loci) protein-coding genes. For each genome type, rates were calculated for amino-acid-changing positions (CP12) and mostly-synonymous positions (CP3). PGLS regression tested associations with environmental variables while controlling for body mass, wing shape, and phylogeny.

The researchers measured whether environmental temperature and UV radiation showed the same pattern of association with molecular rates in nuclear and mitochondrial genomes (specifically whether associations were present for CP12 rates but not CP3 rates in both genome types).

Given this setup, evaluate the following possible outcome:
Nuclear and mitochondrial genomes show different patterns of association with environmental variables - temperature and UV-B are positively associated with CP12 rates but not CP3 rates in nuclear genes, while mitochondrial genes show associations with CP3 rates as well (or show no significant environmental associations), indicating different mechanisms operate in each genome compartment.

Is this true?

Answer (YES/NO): NO